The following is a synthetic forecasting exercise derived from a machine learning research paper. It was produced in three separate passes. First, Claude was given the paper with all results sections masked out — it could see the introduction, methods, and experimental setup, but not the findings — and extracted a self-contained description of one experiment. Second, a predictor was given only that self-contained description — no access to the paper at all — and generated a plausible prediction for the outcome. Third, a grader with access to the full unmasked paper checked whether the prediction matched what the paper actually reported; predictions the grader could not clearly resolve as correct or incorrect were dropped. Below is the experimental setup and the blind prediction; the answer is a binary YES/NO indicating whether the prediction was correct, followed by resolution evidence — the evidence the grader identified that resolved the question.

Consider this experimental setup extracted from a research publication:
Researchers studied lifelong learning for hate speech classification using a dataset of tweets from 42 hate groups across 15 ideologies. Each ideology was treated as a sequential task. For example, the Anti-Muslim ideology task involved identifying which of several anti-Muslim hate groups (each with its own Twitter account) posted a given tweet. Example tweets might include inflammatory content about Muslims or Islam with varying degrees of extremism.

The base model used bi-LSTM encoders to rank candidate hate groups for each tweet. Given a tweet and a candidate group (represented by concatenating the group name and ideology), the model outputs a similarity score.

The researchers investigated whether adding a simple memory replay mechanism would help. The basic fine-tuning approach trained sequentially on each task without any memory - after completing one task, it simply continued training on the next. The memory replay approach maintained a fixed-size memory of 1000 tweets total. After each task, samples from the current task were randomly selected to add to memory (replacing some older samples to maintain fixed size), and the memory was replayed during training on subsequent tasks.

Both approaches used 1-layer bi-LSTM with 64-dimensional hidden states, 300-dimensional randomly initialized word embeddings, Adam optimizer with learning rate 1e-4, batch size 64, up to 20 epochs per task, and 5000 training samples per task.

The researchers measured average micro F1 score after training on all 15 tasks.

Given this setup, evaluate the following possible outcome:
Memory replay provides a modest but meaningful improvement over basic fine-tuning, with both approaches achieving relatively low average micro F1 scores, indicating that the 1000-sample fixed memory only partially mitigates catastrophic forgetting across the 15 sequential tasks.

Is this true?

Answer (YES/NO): NO